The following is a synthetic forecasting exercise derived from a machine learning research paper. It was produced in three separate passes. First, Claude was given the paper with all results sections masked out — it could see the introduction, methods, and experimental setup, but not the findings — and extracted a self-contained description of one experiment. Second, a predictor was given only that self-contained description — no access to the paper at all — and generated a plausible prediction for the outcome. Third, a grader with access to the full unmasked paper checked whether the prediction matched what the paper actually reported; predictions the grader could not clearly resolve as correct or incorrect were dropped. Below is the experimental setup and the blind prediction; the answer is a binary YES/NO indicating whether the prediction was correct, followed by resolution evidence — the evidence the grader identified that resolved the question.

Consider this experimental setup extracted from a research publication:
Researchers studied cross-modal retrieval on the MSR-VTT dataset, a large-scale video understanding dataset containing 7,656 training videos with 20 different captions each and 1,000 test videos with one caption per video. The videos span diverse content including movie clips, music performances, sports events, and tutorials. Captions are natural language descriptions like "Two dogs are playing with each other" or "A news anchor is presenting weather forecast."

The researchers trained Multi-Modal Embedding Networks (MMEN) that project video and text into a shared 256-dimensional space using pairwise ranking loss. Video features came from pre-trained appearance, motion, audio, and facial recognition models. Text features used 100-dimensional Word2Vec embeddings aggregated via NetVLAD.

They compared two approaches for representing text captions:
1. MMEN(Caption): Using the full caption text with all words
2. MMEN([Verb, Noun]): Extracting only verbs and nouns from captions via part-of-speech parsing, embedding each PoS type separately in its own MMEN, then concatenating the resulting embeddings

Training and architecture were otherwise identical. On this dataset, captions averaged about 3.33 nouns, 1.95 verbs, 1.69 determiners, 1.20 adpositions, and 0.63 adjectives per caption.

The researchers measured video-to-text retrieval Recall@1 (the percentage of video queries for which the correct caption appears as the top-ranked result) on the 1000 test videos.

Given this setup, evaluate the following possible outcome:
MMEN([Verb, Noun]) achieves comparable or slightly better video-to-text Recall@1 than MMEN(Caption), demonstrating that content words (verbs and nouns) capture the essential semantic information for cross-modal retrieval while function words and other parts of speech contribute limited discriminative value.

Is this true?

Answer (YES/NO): NO